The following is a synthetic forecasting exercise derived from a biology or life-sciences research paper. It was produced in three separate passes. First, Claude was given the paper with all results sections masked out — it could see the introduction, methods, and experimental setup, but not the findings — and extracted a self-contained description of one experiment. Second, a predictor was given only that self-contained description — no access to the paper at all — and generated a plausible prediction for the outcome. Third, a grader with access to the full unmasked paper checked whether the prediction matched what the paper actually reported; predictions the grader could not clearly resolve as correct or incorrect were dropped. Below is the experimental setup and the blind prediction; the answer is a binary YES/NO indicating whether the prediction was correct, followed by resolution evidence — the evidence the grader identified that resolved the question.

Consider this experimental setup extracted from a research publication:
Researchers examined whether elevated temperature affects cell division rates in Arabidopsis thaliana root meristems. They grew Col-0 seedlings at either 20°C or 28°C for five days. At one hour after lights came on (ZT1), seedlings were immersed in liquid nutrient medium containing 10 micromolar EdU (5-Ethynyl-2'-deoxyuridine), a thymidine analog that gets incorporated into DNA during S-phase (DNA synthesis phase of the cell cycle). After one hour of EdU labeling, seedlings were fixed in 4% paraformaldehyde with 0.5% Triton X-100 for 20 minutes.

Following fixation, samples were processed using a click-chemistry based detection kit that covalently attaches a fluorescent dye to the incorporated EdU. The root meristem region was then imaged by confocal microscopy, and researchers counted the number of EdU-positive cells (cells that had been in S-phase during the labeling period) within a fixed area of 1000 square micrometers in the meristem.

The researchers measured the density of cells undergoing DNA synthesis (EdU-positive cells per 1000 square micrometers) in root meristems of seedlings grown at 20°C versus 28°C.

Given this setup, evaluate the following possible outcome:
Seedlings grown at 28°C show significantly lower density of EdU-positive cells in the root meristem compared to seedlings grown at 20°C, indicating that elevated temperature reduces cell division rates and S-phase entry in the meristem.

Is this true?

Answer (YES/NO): NO